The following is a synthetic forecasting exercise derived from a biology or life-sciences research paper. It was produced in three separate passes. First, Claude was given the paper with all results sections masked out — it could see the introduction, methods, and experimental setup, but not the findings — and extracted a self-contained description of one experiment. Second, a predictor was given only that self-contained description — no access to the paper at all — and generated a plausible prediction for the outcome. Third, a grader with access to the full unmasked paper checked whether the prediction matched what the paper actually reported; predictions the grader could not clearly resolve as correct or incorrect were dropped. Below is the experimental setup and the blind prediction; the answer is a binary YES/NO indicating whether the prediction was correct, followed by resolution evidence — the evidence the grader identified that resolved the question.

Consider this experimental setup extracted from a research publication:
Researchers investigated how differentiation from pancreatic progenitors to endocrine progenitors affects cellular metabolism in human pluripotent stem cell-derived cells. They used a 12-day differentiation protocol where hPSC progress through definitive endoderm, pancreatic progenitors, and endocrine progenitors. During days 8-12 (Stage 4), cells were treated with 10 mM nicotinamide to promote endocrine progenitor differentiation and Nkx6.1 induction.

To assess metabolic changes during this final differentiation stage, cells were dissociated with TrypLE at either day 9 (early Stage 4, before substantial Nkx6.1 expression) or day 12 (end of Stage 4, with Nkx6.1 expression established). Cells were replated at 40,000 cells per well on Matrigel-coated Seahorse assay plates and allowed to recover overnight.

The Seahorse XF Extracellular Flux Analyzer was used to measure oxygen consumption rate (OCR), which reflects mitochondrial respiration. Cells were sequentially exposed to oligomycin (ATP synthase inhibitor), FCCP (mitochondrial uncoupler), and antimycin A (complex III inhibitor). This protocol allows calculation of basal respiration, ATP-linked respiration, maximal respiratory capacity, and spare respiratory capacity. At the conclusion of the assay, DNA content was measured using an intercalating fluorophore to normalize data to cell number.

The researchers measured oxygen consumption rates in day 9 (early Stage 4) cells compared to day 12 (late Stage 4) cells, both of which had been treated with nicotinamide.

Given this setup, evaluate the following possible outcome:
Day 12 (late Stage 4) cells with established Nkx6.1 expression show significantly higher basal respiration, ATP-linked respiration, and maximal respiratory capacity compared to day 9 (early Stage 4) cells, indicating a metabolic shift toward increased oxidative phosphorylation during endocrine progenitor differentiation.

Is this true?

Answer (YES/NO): NO